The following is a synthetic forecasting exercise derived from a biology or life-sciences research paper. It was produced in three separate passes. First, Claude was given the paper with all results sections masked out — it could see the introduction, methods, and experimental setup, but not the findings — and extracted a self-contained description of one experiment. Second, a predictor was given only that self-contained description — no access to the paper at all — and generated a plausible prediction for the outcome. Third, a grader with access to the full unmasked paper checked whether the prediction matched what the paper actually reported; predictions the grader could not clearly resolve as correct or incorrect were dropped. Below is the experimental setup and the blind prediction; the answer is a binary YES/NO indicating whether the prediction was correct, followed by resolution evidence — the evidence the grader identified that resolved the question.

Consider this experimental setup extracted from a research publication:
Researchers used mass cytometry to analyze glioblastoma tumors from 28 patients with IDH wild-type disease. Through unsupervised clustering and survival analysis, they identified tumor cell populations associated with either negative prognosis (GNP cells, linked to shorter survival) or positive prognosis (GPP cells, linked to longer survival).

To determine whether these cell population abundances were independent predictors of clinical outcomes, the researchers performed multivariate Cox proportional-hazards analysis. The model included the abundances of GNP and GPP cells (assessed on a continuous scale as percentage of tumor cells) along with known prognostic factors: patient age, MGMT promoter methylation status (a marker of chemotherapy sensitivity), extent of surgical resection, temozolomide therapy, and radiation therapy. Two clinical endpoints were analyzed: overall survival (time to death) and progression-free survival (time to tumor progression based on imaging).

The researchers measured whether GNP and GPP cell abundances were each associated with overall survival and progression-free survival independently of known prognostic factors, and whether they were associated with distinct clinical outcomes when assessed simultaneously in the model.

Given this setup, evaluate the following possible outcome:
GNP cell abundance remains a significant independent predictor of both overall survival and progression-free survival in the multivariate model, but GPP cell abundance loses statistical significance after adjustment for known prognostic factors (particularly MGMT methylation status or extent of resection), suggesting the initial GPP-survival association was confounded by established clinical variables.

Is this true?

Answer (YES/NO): NO